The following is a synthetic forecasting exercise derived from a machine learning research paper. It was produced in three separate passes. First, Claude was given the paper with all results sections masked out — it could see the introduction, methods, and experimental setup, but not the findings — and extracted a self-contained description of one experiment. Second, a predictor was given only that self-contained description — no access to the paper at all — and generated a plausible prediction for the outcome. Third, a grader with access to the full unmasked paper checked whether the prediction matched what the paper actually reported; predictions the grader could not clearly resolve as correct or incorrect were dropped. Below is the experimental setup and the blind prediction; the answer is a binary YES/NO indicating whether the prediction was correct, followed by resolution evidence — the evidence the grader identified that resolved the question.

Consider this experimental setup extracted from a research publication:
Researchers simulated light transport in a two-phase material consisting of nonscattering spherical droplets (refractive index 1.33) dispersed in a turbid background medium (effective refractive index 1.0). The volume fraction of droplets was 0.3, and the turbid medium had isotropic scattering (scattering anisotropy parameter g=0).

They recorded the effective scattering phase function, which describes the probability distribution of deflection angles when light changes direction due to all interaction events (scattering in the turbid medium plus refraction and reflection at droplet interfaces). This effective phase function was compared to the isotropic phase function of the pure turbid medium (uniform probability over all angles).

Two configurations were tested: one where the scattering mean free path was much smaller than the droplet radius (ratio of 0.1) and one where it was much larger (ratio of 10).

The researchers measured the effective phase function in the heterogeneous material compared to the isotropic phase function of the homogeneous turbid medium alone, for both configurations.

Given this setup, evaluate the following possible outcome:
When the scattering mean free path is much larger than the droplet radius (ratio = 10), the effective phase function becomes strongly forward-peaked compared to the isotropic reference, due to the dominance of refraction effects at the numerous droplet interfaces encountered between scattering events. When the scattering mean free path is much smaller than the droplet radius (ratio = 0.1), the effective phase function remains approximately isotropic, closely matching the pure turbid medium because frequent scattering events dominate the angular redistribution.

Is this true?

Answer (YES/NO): NO